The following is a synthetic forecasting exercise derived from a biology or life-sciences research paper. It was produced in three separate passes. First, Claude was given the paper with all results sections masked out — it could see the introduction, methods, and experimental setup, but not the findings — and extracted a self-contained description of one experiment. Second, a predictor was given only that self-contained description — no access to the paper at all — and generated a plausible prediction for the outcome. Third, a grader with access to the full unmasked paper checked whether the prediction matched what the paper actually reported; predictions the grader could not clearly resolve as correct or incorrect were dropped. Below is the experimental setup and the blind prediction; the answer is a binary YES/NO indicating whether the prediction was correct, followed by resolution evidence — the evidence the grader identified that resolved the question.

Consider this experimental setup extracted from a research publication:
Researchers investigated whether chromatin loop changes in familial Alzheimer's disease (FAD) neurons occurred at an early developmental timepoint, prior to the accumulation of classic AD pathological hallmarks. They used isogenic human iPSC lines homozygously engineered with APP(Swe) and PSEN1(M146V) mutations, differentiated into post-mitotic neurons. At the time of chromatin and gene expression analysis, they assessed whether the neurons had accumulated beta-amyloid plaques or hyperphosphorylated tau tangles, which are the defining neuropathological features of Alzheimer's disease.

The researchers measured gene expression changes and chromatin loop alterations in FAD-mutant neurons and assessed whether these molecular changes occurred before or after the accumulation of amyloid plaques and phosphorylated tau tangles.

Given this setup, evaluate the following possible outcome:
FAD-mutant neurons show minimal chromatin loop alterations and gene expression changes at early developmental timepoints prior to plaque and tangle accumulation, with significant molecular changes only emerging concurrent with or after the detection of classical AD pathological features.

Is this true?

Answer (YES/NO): NO